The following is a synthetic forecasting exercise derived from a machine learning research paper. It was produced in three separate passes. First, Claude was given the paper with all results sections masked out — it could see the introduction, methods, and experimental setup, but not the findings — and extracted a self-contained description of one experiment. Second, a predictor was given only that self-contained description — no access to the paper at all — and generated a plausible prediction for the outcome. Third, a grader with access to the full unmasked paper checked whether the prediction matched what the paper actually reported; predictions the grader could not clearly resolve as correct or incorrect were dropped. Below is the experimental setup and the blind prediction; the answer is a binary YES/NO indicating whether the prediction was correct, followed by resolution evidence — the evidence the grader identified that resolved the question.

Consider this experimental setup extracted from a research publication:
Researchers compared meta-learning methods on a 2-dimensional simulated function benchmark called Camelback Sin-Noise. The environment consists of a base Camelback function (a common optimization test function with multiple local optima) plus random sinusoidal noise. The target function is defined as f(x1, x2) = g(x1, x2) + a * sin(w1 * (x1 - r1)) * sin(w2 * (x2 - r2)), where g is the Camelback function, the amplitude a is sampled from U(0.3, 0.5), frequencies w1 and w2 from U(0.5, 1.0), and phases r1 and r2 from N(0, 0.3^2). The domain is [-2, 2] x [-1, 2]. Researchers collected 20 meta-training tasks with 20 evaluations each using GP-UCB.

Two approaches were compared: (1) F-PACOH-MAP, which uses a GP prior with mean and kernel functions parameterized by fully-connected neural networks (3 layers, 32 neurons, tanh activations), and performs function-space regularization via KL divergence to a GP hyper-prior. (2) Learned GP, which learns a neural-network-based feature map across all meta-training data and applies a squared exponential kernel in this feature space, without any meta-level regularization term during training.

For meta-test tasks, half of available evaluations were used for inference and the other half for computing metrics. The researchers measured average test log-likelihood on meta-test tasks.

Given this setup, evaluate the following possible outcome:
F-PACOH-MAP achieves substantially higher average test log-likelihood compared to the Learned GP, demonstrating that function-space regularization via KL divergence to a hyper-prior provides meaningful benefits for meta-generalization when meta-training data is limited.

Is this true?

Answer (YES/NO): NO